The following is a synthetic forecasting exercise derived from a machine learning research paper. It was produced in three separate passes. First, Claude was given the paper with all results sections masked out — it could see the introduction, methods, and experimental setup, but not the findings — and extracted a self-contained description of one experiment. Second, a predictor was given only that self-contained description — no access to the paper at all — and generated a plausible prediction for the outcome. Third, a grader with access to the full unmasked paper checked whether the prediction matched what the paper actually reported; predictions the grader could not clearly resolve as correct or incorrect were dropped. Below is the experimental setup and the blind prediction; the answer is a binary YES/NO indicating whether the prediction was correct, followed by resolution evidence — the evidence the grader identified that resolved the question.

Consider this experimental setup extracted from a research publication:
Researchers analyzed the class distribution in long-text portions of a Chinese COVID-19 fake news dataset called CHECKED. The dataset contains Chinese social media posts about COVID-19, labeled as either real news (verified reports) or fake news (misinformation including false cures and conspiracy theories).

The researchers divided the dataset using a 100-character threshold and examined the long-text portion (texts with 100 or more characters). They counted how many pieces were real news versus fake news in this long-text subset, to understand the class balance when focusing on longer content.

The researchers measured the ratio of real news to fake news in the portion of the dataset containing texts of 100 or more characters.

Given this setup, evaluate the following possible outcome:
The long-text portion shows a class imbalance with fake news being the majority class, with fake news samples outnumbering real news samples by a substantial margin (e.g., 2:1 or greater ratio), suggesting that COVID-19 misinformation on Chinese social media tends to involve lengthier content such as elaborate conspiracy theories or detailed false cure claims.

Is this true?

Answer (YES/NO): NO